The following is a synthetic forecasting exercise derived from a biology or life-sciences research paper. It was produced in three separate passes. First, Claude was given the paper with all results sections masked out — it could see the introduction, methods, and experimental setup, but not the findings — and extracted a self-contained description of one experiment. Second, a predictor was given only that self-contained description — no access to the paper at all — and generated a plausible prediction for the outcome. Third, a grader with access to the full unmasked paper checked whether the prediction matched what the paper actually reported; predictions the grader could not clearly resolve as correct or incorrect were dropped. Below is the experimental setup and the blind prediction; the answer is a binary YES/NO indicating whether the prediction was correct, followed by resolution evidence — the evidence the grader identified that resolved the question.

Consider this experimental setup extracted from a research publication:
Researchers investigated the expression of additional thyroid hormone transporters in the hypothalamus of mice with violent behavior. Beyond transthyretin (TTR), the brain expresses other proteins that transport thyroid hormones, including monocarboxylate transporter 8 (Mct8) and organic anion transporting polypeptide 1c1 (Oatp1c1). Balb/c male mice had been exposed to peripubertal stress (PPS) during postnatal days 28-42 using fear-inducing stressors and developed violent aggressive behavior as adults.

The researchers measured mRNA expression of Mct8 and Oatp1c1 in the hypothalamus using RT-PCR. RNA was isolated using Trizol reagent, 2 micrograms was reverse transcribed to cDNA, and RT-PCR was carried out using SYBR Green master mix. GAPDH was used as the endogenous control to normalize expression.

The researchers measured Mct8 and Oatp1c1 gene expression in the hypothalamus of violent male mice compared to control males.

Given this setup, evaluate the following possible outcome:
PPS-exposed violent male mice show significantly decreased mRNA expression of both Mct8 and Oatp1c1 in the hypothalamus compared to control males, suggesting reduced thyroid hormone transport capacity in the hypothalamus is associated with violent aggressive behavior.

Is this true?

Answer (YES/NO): YES